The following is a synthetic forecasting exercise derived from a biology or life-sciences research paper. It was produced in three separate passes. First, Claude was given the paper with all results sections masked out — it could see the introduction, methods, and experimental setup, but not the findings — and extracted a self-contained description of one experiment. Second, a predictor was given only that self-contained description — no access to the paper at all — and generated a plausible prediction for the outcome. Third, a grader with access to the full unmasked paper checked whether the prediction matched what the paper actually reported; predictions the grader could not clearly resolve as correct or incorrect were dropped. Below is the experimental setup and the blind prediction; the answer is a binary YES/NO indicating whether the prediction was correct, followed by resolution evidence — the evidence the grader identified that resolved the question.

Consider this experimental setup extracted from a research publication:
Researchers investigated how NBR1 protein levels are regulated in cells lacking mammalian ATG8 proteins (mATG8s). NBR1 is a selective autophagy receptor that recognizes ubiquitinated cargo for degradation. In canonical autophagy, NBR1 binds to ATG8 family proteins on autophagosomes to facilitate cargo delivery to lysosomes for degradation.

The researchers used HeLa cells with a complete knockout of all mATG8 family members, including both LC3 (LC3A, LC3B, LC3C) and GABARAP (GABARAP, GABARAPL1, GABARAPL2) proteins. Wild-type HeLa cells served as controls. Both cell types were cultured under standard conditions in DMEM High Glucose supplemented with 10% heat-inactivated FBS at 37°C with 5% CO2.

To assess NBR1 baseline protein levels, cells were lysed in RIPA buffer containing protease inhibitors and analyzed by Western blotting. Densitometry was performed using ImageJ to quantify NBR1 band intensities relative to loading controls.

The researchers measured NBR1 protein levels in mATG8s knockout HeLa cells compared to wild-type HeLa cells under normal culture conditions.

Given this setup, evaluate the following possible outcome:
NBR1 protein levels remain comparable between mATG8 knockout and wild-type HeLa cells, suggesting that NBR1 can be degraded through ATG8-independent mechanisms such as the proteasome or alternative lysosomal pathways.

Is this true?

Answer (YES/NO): NO